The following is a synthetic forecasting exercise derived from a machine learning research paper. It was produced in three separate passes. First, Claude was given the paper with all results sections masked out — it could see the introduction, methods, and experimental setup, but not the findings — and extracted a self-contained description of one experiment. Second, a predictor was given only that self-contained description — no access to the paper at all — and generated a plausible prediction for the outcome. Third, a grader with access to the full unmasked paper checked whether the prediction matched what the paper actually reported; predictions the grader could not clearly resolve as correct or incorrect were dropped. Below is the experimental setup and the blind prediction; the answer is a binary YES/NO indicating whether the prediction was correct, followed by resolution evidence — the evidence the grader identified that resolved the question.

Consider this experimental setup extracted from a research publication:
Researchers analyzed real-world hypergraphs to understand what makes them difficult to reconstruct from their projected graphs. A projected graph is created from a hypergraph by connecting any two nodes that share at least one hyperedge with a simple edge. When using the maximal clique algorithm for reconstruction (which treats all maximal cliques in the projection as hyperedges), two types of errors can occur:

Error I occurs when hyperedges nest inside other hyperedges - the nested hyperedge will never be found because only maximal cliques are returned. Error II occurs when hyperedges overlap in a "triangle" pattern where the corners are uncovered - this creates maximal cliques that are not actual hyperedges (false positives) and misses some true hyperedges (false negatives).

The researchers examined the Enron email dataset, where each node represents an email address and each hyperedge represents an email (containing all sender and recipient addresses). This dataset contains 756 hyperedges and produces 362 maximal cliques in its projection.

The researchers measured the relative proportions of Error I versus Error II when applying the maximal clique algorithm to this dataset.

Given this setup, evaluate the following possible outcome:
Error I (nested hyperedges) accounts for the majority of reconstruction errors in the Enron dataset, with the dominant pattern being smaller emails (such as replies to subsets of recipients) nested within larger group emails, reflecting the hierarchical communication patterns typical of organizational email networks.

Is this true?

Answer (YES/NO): NO